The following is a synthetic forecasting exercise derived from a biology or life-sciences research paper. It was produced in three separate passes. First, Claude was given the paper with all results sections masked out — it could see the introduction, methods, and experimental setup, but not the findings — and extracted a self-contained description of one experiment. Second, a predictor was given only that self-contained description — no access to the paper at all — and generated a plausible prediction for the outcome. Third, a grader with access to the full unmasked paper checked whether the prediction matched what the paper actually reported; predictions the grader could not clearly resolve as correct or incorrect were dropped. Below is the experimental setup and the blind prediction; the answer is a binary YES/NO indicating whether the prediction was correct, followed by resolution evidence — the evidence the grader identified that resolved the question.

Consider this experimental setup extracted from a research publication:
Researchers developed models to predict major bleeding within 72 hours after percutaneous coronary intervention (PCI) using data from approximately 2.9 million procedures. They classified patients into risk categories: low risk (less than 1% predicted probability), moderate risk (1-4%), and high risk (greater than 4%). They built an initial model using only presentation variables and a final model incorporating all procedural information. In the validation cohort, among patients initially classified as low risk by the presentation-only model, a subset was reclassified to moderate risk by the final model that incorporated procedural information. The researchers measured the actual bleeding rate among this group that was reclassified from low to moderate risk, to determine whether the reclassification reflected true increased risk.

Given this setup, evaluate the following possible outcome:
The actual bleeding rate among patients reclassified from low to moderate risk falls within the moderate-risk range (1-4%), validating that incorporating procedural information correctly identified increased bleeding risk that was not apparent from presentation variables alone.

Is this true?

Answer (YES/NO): YES